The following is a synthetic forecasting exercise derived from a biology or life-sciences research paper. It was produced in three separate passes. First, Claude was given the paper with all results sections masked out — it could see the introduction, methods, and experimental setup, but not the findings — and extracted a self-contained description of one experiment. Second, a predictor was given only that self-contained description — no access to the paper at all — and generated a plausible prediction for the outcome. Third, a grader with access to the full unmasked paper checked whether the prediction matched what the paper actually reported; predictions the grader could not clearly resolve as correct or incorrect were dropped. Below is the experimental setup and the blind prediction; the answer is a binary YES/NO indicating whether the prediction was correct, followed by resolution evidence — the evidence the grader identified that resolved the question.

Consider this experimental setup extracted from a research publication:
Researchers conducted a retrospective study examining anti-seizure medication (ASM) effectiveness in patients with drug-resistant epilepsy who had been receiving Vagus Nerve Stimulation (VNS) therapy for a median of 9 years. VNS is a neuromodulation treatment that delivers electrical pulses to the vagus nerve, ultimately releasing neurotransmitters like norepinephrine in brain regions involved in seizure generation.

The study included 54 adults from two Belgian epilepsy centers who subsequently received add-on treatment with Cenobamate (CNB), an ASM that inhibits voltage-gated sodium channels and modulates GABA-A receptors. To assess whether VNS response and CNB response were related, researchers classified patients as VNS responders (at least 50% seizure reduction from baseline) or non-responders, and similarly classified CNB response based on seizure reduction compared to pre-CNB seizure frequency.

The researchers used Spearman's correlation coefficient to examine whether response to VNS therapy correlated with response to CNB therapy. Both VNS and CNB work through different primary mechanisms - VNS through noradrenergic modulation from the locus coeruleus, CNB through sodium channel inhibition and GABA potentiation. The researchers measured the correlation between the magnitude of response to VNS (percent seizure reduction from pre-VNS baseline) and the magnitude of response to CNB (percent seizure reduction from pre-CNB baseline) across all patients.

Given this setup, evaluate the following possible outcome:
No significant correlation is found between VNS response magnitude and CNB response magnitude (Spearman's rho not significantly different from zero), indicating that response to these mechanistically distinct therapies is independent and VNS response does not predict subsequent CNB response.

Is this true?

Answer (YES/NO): YES